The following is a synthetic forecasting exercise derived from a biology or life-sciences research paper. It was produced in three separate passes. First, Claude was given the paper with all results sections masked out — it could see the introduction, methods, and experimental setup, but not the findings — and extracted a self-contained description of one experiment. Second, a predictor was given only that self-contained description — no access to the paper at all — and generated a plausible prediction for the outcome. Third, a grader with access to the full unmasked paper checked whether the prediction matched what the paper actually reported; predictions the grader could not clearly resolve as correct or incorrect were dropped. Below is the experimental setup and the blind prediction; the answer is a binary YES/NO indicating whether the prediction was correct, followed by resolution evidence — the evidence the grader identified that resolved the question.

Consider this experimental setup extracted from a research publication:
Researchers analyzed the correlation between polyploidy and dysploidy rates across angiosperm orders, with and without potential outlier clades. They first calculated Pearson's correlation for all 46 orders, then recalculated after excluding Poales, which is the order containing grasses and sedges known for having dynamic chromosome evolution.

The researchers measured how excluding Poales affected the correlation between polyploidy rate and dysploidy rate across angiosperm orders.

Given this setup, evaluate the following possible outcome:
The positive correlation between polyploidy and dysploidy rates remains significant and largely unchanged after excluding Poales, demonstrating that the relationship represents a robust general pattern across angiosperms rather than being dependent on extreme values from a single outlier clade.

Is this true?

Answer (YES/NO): NO